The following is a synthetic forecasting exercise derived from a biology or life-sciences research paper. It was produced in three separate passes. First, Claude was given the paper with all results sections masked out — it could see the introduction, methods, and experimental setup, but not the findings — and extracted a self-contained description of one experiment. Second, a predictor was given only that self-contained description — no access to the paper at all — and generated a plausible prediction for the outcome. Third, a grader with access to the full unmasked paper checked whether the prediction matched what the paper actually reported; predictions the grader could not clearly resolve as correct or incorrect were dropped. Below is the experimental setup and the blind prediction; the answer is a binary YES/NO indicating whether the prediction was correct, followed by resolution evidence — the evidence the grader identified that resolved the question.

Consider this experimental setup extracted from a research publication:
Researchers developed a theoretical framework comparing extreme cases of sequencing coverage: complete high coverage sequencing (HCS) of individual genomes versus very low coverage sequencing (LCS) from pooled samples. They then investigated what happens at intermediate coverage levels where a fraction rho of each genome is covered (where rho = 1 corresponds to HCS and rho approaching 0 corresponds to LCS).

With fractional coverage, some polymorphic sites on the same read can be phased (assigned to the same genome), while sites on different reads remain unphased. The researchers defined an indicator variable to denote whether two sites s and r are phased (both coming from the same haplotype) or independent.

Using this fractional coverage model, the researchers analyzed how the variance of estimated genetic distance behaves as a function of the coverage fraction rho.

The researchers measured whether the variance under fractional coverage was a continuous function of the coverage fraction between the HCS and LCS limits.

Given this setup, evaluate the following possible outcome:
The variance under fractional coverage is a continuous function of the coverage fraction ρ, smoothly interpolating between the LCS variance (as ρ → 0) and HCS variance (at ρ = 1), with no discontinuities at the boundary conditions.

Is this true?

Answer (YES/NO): YES